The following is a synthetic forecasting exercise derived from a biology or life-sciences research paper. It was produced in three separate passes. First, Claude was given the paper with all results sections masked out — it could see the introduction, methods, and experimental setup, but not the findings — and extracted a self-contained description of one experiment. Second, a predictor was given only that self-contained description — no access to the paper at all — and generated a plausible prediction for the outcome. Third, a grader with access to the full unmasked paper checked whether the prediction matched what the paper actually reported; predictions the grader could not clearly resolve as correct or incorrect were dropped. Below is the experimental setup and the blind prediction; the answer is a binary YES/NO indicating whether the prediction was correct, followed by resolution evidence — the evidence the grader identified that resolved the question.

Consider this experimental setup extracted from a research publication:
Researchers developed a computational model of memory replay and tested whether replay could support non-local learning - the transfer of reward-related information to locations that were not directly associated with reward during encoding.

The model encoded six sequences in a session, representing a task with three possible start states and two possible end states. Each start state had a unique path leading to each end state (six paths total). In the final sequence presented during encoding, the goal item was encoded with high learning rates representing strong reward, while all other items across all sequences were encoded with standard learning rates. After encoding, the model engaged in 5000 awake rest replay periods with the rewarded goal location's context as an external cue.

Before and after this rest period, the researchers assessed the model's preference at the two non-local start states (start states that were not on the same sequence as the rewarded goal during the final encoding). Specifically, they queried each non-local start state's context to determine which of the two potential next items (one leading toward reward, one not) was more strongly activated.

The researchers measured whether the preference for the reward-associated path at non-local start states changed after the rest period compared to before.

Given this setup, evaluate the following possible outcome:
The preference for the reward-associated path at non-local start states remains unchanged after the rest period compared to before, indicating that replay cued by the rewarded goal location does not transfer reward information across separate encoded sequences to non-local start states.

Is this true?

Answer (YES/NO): NO